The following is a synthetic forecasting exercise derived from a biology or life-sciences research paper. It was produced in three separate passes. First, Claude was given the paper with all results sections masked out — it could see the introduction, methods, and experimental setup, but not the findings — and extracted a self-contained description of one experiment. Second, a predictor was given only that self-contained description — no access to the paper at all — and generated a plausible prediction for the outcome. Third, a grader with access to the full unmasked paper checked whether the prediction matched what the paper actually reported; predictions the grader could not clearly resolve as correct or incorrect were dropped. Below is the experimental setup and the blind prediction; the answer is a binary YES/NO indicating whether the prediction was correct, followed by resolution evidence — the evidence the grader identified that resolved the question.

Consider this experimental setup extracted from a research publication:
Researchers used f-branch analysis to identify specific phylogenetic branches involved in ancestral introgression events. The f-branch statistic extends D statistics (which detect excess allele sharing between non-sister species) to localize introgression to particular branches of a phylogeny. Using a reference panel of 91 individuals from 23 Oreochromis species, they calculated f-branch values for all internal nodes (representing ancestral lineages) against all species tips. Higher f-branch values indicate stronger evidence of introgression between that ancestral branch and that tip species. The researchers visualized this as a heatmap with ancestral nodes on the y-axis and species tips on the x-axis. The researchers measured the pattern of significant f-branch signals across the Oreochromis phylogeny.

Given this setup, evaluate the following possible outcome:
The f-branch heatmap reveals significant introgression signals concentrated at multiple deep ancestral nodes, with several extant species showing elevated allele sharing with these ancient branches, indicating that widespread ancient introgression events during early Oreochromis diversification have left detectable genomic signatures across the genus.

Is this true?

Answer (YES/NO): NO